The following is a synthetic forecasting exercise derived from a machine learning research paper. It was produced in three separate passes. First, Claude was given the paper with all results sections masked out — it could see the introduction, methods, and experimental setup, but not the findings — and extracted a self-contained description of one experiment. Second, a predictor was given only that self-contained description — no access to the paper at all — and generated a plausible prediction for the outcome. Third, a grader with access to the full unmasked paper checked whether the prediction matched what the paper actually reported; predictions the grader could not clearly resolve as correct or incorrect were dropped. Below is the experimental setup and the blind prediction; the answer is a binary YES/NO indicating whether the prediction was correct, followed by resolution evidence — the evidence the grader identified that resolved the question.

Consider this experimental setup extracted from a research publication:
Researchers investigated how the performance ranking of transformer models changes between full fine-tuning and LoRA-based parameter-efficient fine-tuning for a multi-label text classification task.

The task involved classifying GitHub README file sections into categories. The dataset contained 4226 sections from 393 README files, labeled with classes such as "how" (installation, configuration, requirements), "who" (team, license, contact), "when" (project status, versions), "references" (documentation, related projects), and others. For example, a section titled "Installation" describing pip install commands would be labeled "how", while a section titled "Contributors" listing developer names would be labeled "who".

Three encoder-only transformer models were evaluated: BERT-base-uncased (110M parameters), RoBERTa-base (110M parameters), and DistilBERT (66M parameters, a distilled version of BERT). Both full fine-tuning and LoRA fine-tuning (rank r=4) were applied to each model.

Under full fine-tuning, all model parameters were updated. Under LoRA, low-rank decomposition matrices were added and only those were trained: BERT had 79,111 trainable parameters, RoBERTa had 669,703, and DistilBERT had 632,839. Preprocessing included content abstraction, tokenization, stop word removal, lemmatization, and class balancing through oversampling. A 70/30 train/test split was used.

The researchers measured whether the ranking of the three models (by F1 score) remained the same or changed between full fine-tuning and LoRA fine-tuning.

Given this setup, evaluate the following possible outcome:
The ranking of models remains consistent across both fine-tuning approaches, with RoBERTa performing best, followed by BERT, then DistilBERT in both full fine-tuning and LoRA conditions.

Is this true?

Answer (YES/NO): NO